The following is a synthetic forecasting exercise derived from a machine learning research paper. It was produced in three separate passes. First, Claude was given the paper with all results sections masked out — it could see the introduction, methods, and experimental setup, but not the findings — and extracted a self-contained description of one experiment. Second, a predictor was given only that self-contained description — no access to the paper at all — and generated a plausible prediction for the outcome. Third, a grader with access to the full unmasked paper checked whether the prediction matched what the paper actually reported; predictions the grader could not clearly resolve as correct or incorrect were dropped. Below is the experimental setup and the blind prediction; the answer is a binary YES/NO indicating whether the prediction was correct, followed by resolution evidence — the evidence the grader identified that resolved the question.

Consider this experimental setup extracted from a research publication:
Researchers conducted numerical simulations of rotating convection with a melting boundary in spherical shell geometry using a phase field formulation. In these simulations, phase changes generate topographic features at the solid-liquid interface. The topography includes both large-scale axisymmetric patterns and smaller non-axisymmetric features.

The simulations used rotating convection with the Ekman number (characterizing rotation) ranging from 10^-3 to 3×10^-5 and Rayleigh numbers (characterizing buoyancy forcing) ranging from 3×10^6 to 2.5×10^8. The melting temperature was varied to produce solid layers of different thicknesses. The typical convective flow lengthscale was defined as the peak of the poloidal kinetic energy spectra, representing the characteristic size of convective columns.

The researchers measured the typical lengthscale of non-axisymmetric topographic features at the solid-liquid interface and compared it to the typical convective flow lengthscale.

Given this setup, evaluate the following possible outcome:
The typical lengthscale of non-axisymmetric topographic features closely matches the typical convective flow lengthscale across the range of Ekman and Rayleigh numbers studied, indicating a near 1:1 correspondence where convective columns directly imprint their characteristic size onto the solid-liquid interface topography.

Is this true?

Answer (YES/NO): YES